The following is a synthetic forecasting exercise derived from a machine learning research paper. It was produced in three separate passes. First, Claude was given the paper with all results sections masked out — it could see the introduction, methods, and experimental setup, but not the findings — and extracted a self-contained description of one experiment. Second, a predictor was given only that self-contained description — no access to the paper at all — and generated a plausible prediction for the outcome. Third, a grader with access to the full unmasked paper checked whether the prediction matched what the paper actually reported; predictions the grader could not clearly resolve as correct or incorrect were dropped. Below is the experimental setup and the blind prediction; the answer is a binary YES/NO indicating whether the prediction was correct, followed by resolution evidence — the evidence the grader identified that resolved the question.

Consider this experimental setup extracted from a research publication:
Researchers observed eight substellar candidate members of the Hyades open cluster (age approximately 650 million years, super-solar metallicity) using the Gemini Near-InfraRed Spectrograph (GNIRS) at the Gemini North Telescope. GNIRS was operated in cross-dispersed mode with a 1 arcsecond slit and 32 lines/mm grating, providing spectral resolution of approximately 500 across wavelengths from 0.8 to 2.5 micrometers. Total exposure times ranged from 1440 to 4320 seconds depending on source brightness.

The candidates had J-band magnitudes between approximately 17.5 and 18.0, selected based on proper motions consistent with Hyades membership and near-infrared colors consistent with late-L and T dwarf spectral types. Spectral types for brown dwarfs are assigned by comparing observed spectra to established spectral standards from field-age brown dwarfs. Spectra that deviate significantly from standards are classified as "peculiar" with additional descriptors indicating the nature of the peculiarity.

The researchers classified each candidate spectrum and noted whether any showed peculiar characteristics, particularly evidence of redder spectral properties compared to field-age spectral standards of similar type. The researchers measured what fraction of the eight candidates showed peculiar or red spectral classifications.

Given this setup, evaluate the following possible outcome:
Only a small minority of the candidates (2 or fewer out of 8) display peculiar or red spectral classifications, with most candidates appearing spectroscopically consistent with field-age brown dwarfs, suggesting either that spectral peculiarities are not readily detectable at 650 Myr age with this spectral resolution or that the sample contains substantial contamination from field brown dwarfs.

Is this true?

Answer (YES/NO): NO